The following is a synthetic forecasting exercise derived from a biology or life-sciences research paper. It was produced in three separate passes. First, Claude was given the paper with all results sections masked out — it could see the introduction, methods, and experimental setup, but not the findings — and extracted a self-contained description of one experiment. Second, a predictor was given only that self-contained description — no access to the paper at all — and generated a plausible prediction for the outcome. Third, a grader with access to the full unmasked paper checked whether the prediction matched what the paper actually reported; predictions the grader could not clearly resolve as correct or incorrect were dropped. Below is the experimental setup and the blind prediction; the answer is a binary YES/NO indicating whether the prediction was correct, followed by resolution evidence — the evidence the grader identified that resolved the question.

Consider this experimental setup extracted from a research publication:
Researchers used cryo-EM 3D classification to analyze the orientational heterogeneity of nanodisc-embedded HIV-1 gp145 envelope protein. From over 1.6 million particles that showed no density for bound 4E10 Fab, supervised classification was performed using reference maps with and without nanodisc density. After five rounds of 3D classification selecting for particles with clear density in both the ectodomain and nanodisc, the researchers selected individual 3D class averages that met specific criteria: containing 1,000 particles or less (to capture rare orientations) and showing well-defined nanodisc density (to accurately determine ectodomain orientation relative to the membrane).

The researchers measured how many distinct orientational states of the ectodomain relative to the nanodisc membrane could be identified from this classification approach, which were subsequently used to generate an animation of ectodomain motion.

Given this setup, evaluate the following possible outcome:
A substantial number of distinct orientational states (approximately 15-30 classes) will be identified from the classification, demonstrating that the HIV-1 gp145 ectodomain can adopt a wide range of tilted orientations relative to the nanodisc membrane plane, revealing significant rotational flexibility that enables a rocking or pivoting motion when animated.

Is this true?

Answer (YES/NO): YES